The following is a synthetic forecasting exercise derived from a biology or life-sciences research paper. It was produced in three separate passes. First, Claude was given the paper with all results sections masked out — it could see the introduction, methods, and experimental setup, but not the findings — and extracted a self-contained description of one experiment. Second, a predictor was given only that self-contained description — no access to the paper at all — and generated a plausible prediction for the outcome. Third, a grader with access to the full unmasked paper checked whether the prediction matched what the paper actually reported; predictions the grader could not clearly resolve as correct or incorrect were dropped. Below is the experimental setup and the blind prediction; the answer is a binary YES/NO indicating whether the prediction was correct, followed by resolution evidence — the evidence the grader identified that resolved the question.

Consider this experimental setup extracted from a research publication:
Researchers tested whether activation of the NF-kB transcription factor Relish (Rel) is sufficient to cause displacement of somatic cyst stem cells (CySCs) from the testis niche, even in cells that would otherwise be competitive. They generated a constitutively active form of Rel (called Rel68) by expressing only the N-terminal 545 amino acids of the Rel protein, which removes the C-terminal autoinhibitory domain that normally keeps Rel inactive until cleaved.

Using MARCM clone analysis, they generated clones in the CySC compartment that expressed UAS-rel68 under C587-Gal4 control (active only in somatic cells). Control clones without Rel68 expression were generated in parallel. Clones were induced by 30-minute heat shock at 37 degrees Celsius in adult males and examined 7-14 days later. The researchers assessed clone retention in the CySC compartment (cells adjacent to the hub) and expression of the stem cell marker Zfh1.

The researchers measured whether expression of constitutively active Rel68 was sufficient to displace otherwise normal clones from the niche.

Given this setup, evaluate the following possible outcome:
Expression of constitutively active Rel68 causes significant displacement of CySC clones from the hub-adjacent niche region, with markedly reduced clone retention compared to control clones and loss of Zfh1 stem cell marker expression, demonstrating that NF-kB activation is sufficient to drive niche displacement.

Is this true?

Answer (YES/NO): YES